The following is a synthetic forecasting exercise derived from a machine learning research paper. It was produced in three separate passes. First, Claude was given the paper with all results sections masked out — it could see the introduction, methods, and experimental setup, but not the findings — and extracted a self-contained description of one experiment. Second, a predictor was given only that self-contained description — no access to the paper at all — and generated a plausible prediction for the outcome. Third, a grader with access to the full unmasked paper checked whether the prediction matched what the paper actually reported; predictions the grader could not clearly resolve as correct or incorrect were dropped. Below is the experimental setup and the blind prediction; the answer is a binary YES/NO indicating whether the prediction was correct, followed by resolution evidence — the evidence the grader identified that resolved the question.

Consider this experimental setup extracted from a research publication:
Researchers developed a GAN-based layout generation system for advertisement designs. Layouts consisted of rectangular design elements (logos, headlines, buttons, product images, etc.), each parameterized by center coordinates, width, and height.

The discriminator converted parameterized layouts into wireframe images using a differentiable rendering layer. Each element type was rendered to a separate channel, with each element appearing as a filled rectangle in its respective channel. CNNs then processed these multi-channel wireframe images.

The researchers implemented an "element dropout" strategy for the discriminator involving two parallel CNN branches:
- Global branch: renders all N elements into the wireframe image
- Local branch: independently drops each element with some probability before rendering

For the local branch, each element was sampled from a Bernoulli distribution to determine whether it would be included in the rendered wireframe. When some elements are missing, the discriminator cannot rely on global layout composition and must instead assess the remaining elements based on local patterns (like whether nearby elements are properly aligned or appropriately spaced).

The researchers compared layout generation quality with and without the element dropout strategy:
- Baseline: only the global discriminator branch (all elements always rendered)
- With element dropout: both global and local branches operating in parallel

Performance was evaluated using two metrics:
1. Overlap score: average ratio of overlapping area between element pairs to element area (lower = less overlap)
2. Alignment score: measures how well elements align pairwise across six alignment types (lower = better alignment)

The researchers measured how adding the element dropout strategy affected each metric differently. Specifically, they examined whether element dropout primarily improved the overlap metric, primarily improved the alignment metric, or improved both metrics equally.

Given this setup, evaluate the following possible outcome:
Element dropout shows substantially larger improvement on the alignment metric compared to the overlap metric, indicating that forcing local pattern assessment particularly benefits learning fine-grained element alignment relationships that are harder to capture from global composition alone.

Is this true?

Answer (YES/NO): NO